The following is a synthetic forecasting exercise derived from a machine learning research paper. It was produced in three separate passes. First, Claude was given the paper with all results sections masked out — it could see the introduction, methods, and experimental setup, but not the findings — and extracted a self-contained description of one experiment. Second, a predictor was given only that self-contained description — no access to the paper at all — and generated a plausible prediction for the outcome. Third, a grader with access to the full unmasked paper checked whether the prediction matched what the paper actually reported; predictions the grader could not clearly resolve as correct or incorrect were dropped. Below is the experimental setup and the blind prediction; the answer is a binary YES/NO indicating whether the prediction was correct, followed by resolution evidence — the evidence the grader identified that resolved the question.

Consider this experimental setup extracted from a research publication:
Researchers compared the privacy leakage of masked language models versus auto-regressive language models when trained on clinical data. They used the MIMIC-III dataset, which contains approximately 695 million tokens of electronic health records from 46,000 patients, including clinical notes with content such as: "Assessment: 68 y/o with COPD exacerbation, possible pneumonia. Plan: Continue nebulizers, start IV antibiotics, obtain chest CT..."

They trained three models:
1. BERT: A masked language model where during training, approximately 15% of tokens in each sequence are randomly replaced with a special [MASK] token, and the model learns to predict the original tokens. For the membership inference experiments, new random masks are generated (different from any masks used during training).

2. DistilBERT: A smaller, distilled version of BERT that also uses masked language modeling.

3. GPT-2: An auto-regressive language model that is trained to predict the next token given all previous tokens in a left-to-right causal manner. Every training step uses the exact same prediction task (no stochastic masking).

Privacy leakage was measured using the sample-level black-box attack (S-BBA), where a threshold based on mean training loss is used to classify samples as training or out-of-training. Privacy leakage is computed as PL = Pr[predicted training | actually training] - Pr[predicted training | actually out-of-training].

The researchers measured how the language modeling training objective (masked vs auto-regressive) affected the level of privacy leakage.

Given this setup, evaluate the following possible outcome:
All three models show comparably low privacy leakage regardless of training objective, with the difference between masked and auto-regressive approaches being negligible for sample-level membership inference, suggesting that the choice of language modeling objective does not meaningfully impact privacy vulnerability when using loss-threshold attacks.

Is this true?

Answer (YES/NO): NO